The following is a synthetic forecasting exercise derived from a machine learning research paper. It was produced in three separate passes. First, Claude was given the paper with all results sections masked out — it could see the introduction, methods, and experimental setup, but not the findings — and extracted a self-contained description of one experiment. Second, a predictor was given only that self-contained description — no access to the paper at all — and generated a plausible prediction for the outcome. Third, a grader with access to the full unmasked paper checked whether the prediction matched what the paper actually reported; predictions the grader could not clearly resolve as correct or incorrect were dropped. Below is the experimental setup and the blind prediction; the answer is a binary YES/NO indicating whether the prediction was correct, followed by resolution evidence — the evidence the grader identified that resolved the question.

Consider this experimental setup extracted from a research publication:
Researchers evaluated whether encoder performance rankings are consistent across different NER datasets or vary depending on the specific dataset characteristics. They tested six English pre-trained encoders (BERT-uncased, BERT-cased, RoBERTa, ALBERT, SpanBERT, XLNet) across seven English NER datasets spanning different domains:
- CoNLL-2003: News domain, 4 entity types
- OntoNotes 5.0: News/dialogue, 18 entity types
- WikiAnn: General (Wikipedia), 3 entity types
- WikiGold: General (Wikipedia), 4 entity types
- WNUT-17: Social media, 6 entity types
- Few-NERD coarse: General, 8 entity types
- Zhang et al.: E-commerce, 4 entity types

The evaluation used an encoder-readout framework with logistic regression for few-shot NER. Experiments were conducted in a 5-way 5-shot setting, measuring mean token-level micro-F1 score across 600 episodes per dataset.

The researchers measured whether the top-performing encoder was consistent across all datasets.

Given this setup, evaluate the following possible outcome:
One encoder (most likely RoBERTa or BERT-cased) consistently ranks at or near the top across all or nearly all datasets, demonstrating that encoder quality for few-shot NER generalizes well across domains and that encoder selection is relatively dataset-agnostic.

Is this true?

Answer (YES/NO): NO